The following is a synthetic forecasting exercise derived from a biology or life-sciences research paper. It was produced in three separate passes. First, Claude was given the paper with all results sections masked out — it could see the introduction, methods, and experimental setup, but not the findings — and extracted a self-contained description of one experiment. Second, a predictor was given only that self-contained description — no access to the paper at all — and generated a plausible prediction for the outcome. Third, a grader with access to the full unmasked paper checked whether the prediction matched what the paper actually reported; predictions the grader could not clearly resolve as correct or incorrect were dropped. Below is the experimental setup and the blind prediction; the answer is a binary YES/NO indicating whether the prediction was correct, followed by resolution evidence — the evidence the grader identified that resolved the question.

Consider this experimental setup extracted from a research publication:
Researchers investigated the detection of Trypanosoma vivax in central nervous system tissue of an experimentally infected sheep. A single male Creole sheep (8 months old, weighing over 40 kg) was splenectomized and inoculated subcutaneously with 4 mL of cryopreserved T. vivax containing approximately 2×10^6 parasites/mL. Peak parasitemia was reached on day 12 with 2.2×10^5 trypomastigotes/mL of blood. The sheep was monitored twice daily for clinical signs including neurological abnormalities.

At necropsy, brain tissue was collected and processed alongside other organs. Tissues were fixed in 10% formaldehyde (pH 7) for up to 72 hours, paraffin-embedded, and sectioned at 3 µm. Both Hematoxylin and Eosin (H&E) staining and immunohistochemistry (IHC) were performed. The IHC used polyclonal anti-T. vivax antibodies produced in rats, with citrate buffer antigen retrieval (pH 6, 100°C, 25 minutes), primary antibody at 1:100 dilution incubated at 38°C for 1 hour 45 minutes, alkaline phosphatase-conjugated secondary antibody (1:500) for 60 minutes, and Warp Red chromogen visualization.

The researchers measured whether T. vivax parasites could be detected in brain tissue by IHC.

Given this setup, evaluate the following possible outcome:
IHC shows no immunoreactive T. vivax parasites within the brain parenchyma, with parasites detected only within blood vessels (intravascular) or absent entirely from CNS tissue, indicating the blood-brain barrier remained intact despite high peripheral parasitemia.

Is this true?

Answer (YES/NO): YES